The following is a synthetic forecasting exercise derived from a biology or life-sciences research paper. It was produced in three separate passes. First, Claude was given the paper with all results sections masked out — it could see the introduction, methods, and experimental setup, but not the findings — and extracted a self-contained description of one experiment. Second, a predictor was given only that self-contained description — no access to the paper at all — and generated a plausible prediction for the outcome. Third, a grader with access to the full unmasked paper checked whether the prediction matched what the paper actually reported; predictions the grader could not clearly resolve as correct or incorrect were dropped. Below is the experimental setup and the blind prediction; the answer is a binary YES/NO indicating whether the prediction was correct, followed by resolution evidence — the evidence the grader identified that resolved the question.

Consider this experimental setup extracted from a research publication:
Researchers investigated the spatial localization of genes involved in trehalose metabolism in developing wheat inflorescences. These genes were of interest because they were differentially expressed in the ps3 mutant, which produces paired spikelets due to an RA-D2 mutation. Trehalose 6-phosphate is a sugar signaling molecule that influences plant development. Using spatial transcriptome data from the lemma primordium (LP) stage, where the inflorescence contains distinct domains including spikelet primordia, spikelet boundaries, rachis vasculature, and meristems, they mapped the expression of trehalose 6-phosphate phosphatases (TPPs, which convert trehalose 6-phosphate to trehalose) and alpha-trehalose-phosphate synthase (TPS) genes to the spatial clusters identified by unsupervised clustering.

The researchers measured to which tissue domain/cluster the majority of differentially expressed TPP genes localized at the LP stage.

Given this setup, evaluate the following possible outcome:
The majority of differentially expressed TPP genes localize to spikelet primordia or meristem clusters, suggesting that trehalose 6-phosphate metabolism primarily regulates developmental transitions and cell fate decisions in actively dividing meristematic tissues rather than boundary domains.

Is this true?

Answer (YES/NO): YES